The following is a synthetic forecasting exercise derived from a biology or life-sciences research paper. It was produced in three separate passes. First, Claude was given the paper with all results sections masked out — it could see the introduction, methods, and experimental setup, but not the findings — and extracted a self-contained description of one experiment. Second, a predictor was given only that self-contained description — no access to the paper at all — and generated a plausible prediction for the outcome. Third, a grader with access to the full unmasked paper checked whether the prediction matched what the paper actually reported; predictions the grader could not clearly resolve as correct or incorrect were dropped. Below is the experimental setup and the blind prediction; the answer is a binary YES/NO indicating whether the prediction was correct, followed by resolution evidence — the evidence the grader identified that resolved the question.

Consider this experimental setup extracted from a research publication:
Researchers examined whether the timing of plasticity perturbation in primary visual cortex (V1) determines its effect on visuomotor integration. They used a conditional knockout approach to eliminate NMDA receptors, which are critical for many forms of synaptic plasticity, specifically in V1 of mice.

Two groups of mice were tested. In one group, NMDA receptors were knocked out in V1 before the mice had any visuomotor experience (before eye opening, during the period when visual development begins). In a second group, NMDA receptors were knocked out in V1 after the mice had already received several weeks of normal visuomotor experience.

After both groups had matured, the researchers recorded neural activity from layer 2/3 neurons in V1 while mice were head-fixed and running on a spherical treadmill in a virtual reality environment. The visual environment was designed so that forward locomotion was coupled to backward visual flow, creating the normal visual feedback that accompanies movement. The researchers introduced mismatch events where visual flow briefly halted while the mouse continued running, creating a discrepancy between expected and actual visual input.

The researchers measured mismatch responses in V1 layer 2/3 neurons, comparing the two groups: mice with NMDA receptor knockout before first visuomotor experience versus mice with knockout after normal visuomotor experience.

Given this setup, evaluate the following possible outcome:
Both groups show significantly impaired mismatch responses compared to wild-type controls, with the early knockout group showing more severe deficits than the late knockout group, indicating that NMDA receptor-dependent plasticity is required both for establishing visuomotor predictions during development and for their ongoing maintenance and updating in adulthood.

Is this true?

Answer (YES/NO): NO